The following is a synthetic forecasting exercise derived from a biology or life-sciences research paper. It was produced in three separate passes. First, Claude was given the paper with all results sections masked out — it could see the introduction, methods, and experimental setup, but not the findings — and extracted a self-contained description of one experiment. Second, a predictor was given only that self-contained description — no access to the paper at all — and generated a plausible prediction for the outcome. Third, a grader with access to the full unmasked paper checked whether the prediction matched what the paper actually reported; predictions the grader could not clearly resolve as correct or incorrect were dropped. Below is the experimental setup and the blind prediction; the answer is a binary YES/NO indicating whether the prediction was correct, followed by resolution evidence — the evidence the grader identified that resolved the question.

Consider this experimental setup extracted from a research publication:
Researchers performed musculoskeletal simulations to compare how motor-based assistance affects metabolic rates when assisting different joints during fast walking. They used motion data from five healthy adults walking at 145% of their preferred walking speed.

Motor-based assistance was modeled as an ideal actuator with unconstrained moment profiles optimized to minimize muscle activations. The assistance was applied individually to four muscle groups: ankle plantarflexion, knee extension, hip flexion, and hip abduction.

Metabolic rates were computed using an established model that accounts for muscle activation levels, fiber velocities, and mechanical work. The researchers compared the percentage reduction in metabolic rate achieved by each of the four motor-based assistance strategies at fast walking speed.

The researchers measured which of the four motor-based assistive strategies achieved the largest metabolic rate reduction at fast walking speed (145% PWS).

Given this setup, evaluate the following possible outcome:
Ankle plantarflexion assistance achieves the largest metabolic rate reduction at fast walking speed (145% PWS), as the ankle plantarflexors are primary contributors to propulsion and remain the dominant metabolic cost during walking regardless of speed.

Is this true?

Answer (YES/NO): YES